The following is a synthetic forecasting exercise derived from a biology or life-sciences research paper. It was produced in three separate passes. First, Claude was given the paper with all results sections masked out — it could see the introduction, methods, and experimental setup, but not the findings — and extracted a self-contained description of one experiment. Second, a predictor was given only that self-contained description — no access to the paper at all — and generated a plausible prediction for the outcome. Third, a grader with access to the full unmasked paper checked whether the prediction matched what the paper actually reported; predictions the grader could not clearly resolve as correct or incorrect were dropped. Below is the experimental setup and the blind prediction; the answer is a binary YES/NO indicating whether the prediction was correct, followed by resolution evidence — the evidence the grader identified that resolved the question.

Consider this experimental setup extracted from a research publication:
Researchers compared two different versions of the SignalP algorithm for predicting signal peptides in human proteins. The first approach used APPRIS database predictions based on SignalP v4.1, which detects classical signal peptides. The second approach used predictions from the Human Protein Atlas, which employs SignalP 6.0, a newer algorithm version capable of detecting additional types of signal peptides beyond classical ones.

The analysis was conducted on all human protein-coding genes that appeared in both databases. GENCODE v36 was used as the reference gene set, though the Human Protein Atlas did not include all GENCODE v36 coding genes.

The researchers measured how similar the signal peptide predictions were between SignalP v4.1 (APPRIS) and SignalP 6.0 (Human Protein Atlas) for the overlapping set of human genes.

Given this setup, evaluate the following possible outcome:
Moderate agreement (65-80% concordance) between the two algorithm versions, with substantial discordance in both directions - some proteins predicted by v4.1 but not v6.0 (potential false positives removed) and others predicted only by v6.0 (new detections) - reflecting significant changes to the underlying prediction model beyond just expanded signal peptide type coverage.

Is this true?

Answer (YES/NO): NO